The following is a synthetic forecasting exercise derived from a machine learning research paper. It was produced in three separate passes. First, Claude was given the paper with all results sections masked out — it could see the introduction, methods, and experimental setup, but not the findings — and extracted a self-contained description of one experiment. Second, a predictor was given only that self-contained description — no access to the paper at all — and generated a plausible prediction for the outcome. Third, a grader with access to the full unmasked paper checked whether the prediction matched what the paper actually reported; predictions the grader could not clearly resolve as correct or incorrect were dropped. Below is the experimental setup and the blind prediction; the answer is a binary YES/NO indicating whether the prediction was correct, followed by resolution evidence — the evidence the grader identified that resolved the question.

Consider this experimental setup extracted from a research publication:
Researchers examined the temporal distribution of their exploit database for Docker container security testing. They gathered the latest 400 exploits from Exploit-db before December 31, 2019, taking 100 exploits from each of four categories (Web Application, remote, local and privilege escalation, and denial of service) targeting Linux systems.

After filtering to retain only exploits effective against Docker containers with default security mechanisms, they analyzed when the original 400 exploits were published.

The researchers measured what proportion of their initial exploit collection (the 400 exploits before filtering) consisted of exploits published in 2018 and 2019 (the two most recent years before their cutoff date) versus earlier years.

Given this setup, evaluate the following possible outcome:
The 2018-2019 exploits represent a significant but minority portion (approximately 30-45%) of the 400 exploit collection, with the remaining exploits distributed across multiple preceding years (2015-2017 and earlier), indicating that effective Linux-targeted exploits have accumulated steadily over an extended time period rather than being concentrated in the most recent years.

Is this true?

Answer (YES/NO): NO